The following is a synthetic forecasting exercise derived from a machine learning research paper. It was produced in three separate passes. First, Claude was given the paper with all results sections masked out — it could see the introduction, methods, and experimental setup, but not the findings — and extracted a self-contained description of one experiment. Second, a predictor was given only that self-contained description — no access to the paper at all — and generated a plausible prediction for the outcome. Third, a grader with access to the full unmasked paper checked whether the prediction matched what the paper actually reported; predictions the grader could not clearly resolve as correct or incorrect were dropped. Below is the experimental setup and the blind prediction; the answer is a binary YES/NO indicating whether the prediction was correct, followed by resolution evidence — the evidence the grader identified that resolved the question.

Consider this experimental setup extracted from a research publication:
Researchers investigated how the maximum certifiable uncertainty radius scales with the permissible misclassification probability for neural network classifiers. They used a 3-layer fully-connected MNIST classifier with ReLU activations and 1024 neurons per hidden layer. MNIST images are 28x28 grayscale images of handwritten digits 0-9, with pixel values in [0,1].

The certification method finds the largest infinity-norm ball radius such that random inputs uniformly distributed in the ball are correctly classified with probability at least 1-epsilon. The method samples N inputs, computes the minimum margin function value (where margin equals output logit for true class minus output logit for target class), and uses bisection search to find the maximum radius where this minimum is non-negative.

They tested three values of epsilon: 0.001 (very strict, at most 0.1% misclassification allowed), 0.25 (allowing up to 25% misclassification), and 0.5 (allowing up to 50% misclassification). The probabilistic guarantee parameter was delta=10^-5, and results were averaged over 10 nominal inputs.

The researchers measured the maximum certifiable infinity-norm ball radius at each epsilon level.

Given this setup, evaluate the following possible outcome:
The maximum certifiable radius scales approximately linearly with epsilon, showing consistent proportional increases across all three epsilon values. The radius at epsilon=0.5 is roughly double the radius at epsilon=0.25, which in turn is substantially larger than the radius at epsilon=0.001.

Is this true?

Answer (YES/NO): NO